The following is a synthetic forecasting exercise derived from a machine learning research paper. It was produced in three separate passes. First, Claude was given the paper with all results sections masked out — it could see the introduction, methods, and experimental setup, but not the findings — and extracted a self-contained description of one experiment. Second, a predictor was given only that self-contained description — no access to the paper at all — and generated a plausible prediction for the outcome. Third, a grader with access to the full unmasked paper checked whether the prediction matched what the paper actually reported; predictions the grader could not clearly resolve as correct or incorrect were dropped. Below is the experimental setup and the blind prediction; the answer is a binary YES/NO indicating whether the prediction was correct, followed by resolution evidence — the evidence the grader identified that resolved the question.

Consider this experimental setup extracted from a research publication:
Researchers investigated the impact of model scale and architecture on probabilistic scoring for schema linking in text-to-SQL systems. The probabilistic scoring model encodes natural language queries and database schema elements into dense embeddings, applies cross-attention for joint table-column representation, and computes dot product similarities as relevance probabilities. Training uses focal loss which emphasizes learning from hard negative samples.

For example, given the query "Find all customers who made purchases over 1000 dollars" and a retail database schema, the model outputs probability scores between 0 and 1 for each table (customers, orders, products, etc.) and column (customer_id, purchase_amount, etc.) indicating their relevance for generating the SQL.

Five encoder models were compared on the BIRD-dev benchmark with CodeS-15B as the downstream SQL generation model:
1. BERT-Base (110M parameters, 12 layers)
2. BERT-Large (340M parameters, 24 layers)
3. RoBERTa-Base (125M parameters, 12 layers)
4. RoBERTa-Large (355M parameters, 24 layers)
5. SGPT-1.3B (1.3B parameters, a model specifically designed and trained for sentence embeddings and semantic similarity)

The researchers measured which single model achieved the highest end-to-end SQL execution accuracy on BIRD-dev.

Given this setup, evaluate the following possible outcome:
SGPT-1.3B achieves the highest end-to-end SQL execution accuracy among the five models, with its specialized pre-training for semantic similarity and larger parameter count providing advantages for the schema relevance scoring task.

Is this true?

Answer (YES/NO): NO